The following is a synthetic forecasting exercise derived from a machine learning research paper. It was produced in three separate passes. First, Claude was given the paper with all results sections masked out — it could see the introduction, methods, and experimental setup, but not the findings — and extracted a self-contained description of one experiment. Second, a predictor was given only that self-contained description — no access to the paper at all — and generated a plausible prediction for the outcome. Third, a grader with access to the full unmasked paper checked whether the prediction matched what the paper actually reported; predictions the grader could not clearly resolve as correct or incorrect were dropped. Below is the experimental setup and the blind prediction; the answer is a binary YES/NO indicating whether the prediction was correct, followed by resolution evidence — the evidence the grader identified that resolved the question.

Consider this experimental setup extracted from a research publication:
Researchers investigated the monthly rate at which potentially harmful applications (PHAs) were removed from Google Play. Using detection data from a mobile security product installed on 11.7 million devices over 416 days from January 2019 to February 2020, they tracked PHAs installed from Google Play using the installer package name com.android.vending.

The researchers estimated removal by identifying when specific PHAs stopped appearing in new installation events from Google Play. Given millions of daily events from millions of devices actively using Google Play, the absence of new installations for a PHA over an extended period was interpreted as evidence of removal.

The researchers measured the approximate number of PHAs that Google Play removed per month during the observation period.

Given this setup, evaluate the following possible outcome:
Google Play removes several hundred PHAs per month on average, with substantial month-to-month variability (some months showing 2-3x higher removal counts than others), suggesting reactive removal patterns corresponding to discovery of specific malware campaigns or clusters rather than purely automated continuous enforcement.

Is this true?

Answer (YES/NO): NO